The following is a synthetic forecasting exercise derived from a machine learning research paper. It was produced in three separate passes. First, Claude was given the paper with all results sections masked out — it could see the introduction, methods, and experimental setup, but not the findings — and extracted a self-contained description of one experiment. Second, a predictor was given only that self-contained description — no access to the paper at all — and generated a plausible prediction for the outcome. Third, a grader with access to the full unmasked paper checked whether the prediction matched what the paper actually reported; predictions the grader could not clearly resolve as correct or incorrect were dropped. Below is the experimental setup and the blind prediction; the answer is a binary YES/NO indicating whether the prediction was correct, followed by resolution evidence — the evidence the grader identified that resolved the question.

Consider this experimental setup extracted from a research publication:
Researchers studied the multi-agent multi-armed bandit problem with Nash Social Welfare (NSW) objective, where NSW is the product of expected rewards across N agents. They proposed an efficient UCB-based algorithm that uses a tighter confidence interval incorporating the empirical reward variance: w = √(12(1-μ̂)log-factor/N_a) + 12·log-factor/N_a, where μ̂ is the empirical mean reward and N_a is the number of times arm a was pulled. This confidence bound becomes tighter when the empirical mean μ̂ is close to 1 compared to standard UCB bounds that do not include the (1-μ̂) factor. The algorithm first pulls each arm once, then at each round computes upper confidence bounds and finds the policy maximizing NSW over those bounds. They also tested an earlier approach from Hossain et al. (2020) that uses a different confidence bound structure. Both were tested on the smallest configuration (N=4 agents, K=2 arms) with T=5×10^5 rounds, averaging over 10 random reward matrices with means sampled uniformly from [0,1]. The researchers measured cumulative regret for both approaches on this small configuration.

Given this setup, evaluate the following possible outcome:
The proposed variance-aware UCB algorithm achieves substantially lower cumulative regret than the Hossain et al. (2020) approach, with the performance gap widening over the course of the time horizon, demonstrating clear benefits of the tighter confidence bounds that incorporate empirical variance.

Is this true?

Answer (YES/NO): NO